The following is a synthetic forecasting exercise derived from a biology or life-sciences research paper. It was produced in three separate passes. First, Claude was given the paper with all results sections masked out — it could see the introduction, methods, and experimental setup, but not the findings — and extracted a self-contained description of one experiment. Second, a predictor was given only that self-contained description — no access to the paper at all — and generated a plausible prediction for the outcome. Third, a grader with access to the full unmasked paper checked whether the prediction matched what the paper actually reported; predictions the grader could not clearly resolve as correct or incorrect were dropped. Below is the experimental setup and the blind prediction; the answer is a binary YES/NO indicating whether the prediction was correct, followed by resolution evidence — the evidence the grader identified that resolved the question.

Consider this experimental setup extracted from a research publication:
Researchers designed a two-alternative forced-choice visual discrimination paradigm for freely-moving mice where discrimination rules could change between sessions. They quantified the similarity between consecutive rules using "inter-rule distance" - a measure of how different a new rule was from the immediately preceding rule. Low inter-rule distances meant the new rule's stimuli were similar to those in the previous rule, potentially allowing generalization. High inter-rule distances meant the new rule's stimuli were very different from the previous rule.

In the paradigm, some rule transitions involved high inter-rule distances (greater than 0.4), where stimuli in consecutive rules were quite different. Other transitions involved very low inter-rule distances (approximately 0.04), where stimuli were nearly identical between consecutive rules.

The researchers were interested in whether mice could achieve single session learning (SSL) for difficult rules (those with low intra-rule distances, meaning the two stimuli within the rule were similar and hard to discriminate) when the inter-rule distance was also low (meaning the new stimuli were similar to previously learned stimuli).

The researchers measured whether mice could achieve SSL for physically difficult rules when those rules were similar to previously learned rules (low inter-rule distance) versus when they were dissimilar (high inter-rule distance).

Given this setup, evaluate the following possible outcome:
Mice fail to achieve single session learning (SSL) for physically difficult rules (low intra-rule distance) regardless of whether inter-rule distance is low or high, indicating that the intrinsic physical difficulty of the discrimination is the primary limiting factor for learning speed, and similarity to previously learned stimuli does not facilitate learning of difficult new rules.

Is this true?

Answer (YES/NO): NO